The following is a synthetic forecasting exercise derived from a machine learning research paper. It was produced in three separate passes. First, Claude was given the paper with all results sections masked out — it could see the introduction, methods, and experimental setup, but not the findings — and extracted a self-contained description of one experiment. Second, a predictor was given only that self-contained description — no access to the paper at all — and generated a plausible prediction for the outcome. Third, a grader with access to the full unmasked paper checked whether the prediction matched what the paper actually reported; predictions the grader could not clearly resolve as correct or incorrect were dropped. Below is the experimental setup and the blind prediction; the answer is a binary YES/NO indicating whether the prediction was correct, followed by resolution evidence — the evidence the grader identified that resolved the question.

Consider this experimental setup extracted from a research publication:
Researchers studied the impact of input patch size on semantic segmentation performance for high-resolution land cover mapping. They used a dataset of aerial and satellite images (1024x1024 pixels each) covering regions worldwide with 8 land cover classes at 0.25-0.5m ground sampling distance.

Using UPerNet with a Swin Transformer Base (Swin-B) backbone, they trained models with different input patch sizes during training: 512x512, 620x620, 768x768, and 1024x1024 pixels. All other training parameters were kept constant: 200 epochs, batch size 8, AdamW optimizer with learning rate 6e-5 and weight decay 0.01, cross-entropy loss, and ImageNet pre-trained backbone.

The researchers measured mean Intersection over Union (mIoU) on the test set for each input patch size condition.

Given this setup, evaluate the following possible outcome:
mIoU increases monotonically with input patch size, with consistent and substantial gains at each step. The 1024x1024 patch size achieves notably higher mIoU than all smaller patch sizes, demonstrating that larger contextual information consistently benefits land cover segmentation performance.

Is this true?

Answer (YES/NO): NO